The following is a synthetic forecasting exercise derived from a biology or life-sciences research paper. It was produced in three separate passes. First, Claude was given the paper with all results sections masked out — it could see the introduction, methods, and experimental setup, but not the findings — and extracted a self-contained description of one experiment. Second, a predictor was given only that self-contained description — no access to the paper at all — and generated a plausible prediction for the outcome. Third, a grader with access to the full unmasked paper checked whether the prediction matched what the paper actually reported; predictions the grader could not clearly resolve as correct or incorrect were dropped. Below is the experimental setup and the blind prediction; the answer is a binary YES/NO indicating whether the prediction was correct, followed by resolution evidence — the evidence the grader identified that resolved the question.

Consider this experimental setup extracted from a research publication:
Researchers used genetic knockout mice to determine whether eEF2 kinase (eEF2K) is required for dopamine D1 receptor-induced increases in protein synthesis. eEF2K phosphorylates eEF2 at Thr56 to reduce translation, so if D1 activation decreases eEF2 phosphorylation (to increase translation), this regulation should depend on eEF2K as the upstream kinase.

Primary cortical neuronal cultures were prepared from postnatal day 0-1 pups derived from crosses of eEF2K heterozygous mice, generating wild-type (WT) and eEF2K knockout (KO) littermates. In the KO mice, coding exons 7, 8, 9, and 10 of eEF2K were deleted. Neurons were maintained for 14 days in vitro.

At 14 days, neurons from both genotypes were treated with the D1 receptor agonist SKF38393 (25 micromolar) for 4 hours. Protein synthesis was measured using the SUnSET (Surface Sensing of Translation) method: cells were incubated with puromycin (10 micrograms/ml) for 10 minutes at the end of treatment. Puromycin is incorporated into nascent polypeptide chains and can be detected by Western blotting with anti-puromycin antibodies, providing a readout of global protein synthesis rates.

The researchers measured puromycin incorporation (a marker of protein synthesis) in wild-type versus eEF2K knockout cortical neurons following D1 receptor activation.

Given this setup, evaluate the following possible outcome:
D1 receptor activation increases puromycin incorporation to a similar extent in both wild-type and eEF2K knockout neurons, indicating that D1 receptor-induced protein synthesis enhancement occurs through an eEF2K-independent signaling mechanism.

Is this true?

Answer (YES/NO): NO